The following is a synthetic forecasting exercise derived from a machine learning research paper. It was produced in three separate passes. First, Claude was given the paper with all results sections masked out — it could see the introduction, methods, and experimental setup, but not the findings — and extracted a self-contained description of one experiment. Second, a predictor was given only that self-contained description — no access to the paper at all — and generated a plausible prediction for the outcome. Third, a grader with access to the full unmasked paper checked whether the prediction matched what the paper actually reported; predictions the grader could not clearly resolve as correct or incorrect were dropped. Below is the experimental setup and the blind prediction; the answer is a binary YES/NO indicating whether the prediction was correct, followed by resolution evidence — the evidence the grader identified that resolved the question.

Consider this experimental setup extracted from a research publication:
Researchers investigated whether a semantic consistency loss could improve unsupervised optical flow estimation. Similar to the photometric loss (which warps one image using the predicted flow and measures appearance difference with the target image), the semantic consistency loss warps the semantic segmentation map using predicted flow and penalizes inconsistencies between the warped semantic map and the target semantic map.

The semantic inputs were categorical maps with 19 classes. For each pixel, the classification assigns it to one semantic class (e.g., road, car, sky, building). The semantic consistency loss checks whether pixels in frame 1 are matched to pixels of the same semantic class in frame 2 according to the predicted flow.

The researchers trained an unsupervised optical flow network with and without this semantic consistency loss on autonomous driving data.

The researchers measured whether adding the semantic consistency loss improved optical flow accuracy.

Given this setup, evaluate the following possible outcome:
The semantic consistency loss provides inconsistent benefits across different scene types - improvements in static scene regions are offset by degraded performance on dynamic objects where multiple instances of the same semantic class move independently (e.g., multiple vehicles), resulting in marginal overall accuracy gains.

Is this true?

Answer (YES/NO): NO